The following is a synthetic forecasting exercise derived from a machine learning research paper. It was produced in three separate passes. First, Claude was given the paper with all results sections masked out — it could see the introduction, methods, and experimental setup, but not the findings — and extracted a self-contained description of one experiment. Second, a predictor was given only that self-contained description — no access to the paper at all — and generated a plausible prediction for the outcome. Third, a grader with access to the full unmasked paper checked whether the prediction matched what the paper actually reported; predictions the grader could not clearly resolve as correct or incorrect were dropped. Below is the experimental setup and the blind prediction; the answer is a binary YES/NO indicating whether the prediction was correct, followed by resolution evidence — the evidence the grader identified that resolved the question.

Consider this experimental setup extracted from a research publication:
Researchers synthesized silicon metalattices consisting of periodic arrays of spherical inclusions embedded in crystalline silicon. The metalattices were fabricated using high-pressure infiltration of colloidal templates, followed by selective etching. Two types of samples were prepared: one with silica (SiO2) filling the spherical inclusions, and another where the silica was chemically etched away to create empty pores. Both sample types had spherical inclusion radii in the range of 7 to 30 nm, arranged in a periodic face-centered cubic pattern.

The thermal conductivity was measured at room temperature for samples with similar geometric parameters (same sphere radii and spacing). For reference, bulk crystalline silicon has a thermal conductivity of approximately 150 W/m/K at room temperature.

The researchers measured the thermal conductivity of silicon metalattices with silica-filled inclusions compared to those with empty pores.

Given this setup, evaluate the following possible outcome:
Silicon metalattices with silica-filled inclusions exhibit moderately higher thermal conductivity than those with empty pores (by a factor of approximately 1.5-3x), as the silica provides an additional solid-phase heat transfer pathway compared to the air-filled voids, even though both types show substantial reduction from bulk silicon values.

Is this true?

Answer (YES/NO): NO